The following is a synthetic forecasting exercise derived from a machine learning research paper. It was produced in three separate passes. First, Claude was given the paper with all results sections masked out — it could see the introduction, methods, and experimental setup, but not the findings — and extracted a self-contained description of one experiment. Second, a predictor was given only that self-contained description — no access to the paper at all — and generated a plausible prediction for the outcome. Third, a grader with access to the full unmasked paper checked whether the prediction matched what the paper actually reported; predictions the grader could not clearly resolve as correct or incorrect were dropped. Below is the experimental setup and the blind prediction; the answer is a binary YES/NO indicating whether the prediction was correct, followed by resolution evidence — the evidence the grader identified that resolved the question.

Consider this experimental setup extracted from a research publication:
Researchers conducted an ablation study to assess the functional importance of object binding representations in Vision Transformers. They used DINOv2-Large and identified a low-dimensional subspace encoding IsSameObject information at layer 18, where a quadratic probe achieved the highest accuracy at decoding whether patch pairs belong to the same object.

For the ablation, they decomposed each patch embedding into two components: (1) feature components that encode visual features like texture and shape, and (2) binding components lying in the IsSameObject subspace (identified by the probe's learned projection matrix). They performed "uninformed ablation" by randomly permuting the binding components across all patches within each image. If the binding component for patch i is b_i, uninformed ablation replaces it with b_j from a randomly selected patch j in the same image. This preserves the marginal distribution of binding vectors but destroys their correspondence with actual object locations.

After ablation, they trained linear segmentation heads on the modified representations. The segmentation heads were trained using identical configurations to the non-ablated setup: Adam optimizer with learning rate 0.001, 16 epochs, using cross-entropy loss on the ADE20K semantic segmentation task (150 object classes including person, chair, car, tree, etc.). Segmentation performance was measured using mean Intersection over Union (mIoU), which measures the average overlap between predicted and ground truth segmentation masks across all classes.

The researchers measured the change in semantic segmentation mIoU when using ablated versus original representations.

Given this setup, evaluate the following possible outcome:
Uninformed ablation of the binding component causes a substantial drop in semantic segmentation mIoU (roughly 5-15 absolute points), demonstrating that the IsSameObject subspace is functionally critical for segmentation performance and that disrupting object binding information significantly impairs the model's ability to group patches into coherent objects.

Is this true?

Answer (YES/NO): NO